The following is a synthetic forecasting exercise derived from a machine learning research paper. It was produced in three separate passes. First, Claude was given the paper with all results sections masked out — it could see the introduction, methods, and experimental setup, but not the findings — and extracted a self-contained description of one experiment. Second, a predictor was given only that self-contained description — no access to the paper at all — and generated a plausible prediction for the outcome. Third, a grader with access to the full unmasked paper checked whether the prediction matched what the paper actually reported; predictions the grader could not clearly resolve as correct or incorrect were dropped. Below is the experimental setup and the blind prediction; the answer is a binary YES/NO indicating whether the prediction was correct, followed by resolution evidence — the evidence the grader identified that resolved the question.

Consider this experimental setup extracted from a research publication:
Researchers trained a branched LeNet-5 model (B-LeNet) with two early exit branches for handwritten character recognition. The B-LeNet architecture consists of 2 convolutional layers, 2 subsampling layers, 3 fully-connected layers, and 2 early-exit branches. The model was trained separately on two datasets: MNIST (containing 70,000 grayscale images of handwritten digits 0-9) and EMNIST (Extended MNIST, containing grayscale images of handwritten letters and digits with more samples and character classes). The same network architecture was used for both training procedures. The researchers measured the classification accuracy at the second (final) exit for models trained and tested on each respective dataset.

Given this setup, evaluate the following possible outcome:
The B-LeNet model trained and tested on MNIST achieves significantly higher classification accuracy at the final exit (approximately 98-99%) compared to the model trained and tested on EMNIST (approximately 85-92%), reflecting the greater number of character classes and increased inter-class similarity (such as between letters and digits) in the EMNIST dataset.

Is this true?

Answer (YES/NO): NO